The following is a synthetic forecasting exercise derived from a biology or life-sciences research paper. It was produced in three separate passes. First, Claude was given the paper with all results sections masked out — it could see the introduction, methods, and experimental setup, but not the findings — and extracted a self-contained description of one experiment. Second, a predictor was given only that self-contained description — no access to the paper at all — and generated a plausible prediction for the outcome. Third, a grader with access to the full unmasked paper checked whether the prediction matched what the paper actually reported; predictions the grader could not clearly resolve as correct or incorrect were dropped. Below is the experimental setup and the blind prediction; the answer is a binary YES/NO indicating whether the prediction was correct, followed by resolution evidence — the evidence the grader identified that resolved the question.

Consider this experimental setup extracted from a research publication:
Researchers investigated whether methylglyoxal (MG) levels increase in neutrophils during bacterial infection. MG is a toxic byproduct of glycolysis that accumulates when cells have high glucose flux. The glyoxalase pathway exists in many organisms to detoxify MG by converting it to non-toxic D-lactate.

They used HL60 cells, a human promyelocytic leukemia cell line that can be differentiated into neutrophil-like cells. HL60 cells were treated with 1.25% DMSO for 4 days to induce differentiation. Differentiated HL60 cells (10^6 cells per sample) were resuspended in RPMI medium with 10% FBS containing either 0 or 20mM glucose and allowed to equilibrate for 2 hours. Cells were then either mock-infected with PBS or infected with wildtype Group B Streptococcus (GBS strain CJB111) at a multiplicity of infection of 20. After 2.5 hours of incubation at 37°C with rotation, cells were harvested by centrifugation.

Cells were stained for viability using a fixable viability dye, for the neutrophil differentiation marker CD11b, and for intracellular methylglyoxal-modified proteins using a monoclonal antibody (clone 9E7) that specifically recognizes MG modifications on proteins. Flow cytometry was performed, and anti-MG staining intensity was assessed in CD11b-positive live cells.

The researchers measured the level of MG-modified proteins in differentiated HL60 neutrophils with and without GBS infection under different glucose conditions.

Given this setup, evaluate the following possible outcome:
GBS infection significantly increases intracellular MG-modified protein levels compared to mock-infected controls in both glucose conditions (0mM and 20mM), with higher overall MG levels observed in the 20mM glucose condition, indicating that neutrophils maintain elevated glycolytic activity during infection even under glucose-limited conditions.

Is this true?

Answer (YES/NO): NO